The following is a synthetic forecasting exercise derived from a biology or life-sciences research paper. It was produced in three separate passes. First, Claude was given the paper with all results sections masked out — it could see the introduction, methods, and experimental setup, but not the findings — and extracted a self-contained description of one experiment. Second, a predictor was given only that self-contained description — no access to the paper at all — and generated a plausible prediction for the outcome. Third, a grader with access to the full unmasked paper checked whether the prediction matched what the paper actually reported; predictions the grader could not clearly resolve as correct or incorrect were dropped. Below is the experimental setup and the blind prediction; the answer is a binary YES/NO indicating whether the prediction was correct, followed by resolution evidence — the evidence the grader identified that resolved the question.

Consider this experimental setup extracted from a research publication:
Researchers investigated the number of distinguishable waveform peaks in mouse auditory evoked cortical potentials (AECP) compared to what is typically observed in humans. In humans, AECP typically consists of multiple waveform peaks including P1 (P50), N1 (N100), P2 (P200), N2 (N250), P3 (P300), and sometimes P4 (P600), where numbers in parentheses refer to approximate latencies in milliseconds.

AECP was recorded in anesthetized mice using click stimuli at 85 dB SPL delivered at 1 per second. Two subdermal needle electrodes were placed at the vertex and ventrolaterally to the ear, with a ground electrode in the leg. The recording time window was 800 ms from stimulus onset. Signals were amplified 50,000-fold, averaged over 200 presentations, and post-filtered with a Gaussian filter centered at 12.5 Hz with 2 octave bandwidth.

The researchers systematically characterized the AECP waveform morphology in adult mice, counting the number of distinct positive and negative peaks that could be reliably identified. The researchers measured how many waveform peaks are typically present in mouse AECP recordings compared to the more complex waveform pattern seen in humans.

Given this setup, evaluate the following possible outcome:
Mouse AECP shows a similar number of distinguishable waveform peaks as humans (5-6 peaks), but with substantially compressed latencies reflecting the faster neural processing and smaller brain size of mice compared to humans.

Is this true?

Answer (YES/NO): NO